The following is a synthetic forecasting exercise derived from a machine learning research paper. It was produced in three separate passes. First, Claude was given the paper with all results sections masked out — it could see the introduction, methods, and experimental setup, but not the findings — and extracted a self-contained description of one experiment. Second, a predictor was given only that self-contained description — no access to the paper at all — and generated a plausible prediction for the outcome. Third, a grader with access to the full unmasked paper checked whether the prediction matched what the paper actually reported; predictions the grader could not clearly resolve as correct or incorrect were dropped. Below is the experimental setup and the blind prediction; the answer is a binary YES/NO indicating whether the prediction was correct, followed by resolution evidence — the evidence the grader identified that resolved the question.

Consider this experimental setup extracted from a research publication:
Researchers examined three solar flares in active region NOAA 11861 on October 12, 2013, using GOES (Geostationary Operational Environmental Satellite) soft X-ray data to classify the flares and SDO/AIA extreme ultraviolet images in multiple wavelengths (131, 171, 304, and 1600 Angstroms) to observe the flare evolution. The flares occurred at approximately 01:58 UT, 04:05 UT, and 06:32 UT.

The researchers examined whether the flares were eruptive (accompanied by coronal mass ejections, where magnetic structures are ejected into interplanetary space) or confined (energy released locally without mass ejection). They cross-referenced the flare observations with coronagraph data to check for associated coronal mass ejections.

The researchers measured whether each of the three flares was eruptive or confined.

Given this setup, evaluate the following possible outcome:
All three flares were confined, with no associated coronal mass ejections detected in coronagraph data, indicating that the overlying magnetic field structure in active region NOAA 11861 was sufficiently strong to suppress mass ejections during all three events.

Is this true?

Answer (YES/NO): YES